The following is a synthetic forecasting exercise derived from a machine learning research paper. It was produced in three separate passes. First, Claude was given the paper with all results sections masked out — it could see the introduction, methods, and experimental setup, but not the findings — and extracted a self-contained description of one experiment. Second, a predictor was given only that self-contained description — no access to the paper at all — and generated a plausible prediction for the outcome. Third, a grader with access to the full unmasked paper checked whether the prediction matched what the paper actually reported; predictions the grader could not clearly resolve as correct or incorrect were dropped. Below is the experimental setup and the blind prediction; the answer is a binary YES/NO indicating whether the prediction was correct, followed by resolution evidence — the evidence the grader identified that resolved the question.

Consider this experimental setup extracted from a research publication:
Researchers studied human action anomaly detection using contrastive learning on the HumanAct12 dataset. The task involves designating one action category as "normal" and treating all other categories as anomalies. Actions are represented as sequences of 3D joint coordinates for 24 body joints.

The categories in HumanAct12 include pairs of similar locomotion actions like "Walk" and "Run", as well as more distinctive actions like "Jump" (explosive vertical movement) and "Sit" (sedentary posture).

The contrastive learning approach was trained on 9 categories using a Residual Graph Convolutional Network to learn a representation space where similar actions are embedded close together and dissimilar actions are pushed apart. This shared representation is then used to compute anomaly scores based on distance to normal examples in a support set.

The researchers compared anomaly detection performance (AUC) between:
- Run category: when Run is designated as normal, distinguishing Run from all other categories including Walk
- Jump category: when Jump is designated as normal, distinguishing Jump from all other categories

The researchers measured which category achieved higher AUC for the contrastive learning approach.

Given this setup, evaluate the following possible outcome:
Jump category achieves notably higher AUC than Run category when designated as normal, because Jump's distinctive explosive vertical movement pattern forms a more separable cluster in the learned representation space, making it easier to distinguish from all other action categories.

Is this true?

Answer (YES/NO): YES